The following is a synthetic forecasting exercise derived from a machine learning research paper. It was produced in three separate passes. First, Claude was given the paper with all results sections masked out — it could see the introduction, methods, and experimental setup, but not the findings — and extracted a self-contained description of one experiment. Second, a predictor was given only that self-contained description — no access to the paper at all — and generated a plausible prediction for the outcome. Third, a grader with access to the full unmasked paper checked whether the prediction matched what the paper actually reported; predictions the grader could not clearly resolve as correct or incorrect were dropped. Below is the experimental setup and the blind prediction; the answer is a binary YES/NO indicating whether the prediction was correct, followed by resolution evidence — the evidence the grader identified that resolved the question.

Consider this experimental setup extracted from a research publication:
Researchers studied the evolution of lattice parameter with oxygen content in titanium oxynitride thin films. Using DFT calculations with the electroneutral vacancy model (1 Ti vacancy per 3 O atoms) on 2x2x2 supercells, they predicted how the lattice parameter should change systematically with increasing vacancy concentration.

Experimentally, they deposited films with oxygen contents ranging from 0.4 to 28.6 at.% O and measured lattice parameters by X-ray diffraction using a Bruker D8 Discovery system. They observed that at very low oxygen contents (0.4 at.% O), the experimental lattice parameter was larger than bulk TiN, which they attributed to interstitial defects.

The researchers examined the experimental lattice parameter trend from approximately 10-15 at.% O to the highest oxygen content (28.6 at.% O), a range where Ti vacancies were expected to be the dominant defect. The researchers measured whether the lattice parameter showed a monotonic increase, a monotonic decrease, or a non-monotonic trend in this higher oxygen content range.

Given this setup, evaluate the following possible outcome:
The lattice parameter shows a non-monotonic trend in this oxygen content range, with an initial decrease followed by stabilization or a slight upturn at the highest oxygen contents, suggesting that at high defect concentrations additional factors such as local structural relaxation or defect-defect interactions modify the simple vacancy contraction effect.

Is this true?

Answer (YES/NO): NO